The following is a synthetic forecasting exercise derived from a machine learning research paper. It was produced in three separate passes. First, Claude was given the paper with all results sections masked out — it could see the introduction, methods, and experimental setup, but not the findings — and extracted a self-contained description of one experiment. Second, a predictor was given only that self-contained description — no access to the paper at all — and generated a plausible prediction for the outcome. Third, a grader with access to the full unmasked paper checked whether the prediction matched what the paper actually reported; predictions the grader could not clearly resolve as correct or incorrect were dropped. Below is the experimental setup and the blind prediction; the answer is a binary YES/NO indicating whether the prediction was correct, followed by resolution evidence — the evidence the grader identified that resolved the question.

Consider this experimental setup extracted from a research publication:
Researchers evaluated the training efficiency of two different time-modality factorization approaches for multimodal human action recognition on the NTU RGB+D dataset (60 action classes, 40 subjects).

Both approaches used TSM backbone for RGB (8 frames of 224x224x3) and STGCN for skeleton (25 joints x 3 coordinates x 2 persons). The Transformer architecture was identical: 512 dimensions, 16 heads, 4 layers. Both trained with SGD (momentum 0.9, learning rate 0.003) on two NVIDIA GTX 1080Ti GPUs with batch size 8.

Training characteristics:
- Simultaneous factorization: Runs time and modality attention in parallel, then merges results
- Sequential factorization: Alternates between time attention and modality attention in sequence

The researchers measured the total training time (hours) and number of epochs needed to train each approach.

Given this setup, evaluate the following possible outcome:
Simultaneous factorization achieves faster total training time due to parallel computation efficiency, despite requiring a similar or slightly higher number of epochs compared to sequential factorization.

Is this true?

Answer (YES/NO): NO